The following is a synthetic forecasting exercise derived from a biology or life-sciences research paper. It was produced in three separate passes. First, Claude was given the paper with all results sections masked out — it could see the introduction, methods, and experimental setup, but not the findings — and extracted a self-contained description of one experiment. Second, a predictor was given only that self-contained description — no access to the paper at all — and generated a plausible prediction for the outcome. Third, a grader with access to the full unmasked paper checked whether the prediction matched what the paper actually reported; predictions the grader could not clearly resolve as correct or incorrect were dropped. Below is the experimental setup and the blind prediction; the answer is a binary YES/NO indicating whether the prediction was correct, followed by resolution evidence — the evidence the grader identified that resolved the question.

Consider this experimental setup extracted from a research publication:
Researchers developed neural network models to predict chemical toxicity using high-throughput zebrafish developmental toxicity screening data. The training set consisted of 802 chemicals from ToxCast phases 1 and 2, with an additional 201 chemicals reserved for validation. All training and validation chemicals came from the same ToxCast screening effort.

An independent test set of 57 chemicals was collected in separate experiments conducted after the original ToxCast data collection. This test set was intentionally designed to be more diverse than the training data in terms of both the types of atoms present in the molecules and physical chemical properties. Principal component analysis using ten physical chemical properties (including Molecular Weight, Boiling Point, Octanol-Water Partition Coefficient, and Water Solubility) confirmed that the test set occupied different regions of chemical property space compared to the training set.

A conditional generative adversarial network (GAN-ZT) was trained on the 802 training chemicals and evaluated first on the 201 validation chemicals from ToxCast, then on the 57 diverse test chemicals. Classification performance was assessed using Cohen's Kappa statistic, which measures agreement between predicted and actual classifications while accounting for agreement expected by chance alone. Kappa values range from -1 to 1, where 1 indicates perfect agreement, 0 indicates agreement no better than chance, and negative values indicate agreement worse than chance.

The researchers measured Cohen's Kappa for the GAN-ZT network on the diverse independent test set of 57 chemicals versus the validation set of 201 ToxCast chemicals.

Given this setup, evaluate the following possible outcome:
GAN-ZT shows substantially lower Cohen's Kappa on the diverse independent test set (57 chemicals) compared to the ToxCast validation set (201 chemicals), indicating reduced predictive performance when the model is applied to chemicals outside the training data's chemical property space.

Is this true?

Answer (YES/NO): YES